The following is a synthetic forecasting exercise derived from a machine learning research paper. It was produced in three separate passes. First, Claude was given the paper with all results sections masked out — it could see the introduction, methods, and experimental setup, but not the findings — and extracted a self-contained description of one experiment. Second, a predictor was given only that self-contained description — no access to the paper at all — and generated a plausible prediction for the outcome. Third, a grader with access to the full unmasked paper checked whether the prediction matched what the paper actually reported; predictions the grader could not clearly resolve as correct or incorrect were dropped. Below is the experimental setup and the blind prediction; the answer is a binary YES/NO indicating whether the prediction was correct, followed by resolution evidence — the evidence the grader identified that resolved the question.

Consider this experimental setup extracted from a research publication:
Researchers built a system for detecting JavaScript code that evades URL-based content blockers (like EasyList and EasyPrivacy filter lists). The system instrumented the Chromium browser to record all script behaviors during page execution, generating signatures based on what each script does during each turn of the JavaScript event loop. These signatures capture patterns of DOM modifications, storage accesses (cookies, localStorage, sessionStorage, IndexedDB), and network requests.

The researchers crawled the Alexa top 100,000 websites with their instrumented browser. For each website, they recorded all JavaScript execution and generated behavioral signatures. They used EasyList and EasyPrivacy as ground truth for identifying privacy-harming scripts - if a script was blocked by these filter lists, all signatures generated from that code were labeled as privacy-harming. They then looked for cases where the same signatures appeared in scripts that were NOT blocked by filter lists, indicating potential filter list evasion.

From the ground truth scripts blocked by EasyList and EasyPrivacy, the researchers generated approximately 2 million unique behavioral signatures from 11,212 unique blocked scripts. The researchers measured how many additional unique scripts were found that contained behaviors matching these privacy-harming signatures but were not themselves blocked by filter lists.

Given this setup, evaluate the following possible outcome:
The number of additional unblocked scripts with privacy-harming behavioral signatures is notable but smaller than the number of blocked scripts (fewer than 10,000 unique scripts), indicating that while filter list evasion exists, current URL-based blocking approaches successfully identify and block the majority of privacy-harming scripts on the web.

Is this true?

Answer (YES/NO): YES